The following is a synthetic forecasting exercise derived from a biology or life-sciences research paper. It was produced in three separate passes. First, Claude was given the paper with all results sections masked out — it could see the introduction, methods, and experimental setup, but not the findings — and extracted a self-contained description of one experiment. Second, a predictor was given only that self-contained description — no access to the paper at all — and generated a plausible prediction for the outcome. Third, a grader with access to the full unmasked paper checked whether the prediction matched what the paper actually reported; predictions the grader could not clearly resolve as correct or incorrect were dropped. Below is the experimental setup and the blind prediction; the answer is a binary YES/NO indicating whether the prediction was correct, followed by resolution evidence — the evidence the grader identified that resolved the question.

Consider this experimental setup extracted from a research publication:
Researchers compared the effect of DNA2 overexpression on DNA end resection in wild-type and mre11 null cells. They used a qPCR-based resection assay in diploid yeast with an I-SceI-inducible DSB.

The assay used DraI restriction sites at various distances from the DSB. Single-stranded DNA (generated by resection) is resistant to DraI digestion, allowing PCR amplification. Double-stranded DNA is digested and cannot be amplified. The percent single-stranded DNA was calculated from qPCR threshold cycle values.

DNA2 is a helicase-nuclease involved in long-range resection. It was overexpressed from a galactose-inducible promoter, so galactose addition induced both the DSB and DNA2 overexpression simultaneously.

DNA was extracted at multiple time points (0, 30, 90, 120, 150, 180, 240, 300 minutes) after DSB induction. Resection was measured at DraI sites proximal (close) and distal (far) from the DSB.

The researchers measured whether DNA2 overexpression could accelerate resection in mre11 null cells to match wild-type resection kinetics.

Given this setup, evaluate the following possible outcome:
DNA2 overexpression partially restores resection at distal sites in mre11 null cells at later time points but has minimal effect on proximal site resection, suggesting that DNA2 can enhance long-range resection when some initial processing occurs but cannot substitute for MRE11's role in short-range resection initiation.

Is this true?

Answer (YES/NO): NO